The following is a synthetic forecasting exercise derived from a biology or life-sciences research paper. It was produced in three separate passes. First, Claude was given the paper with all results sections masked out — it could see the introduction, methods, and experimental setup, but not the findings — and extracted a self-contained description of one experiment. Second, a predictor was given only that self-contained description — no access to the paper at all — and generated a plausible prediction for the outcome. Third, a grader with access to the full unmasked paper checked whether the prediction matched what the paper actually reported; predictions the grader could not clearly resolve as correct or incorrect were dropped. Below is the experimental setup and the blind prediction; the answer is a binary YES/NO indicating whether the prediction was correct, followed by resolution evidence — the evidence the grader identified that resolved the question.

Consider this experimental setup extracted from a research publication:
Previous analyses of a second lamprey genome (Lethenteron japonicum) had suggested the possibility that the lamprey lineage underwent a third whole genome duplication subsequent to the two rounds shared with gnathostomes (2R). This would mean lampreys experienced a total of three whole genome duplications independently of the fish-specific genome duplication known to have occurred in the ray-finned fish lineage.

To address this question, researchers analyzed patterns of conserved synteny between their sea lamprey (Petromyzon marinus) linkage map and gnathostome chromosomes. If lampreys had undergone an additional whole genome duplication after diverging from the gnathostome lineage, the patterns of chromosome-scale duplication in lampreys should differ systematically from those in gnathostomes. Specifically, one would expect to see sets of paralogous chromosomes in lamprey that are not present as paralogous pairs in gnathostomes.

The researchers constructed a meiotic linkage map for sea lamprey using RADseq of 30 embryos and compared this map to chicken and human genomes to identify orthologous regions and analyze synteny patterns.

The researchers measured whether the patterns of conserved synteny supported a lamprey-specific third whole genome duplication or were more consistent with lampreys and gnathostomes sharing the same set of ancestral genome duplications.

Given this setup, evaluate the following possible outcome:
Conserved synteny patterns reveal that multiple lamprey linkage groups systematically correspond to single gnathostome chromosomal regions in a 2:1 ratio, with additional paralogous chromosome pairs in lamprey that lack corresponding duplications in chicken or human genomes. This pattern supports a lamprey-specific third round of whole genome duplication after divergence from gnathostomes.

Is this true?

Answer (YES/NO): NO